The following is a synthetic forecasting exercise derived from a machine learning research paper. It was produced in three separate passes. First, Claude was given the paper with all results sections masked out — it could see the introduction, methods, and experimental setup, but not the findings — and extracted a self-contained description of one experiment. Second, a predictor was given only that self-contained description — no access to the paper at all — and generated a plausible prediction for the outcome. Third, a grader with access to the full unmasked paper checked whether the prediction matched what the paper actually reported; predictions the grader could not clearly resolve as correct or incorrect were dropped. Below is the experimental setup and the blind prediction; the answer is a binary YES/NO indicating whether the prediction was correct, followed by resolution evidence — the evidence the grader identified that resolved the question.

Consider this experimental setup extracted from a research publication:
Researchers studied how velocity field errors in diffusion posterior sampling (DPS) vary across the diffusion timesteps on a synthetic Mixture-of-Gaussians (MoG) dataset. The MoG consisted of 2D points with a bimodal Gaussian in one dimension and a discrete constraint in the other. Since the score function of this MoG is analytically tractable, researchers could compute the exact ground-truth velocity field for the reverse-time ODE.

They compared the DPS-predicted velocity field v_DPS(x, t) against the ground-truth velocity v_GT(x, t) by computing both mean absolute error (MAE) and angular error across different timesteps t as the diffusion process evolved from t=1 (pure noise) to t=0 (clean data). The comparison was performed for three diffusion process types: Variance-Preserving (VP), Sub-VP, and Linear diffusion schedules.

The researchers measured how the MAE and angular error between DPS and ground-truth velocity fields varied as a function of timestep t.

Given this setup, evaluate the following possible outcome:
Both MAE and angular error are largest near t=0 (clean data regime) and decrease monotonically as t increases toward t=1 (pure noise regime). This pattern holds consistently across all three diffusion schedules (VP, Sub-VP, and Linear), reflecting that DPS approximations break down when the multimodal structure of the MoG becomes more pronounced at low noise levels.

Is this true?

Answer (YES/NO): NO